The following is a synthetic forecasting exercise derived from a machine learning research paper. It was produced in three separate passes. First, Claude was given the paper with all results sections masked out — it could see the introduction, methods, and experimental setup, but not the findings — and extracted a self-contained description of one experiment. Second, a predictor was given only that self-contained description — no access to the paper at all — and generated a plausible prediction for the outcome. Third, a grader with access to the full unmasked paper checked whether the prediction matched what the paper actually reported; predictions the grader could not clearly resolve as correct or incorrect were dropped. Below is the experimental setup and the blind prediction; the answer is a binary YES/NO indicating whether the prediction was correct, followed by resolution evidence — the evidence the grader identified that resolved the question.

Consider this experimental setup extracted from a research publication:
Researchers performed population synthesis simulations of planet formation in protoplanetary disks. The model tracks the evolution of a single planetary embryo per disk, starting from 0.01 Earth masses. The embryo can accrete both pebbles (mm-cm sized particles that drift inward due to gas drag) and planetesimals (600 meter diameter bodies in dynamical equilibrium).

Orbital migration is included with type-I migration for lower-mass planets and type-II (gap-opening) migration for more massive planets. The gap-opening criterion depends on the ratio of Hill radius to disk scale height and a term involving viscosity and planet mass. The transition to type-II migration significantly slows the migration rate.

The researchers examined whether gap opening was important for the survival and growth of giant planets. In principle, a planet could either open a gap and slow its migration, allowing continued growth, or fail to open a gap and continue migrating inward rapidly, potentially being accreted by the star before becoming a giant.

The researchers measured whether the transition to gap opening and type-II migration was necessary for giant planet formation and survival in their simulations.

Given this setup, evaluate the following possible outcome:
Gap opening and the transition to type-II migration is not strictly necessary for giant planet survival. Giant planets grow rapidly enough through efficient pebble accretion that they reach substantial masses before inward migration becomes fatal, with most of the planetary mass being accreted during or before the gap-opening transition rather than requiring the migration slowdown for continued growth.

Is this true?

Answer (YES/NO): NO